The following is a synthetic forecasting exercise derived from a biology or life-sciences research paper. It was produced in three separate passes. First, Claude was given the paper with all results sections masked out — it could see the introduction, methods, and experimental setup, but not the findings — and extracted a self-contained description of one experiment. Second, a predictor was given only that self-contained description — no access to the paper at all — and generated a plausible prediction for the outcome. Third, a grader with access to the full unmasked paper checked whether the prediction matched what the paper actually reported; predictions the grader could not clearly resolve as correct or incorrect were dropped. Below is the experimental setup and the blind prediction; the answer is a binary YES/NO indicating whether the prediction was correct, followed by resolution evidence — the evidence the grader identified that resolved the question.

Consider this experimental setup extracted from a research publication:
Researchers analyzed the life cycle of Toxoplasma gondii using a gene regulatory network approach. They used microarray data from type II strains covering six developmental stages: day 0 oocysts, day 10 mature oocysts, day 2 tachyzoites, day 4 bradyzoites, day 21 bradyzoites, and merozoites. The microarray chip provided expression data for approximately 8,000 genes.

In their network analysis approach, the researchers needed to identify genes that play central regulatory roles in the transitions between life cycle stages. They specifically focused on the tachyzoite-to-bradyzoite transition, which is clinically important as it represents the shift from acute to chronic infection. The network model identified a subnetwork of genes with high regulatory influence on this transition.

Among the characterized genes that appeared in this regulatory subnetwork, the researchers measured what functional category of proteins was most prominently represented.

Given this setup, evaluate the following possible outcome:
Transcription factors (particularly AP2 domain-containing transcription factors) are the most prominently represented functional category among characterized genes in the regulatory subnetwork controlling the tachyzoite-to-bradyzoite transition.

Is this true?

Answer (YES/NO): NO